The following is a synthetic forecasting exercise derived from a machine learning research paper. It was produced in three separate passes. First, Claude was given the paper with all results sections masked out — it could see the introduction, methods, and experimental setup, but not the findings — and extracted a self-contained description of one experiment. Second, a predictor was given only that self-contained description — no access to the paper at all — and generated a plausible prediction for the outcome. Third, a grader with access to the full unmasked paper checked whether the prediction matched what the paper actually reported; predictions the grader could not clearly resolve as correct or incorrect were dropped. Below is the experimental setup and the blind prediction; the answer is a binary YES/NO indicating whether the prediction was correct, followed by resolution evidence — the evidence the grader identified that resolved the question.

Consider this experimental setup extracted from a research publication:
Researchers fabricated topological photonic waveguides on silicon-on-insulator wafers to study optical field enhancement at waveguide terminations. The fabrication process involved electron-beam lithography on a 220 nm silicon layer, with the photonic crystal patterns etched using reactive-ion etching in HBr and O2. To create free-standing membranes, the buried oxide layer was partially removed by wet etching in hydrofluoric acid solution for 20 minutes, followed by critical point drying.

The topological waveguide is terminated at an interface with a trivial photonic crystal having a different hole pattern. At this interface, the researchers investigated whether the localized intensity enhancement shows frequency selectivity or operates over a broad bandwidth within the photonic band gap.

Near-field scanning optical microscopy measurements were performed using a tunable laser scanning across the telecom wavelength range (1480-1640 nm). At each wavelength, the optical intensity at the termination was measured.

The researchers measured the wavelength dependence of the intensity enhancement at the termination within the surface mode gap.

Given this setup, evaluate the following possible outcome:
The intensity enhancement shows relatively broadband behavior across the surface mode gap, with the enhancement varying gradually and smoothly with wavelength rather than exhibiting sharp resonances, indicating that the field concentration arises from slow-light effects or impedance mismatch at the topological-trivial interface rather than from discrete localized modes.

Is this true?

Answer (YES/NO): NO